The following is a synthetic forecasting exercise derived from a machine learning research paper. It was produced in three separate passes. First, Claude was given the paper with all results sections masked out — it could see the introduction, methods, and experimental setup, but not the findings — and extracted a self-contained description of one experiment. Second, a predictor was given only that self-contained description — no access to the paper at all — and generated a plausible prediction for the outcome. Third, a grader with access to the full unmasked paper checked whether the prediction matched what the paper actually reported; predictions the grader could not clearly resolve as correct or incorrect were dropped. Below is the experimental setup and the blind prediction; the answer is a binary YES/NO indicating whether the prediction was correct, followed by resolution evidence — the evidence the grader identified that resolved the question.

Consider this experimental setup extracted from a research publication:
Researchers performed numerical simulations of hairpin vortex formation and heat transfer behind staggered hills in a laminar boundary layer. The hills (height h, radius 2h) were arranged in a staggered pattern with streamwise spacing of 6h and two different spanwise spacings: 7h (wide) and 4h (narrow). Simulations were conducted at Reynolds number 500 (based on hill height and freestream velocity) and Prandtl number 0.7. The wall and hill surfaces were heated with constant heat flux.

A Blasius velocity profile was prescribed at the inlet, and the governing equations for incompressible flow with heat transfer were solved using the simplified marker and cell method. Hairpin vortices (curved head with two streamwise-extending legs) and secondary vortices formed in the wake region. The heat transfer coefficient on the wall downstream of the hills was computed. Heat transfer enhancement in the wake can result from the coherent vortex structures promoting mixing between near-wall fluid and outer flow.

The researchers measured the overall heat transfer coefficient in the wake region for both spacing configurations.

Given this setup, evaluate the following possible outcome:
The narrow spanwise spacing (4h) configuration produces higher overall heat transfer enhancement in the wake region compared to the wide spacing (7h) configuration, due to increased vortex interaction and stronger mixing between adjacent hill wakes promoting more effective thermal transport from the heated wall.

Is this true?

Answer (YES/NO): YES